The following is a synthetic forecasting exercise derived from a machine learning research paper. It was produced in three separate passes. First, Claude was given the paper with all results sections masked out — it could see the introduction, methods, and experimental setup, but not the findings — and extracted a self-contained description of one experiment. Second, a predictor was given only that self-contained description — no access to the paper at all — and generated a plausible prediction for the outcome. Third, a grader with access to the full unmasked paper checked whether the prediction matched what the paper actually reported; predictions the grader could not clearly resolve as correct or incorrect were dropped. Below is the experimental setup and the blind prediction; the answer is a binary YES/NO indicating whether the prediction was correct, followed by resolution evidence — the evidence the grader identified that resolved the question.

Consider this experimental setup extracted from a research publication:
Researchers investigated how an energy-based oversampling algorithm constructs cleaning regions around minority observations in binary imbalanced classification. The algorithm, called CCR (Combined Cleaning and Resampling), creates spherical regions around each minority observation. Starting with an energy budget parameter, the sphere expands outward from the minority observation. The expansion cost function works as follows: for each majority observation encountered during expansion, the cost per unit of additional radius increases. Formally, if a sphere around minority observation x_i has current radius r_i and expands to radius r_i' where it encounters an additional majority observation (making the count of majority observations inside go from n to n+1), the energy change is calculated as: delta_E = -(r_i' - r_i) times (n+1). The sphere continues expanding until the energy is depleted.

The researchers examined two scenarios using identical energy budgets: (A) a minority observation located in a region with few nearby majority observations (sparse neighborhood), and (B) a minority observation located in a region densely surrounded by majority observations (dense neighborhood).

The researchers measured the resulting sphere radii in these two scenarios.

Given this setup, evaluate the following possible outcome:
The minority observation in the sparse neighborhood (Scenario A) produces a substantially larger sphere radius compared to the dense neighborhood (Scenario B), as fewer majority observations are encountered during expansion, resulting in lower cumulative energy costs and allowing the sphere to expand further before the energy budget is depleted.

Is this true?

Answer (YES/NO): YES